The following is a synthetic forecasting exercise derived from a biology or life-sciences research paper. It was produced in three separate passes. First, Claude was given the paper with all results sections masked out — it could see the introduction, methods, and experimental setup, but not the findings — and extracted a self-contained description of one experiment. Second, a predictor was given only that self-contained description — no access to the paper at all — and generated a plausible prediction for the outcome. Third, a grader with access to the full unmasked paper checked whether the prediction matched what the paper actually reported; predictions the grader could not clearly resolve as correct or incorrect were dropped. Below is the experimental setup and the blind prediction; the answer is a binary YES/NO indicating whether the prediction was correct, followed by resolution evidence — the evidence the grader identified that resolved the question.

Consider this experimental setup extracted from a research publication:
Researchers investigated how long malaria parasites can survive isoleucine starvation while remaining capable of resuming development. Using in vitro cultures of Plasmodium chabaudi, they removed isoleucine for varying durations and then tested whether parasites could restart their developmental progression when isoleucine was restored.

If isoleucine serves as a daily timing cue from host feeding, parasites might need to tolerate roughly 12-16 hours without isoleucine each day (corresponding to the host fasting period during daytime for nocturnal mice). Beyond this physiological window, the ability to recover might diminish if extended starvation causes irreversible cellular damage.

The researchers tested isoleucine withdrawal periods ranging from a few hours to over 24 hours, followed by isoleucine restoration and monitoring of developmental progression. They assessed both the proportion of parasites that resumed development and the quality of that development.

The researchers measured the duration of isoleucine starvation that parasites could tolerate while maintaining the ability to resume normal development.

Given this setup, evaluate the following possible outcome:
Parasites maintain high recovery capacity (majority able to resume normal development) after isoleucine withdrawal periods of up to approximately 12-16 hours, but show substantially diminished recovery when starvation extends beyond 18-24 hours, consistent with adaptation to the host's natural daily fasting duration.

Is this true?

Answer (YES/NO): NO